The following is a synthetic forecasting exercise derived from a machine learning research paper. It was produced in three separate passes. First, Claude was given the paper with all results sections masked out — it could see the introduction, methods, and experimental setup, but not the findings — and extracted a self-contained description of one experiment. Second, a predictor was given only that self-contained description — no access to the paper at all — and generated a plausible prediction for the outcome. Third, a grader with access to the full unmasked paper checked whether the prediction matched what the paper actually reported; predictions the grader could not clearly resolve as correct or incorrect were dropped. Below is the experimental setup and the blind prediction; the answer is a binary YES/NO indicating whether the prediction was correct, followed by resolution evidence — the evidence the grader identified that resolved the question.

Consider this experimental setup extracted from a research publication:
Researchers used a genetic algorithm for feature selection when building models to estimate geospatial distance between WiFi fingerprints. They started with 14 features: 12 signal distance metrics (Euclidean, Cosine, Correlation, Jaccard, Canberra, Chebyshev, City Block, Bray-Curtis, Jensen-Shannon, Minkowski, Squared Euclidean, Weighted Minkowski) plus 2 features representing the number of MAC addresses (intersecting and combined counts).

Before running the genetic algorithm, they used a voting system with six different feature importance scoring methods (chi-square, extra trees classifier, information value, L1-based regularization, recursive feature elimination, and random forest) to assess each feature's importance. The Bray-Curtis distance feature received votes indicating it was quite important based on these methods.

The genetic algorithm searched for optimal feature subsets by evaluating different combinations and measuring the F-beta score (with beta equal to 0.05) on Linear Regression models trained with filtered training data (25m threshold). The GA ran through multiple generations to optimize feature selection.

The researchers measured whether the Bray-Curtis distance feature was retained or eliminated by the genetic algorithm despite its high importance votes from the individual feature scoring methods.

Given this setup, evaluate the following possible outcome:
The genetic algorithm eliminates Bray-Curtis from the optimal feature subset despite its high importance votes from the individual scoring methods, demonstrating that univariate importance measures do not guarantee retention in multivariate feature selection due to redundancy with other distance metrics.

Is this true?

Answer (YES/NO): YES